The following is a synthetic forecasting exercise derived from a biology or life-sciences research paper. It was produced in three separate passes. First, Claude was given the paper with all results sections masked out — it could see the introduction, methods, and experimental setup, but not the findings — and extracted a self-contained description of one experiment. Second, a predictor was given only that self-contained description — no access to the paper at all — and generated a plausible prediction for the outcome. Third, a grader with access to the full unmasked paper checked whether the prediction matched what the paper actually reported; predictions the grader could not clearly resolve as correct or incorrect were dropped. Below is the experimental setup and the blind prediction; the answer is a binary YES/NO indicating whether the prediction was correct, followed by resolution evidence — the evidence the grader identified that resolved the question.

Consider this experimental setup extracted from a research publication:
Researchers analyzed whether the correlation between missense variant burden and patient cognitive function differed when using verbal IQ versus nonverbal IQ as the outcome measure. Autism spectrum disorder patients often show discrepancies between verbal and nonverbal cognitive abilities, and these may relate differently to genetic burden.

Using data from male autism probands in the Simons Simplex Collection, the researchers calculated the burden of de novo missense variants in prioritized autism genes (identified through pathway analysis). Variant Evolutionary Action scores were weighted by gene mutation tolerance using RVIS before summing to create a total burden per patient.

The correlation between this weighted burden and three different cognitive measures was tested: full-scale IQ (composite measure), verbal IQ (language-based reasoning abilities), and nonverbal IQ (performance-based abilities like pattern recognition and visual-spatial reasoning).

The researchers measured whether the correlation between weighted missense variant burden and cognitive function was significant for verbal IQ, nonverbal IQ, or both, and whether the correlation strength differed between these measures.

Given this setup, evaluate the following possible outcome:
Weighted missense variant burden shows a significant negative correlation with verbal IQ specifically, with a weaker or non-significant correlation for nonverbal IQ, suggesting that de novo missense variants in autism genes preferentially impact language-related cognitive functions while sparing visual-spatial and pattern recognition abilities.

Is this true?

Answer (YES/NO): NO